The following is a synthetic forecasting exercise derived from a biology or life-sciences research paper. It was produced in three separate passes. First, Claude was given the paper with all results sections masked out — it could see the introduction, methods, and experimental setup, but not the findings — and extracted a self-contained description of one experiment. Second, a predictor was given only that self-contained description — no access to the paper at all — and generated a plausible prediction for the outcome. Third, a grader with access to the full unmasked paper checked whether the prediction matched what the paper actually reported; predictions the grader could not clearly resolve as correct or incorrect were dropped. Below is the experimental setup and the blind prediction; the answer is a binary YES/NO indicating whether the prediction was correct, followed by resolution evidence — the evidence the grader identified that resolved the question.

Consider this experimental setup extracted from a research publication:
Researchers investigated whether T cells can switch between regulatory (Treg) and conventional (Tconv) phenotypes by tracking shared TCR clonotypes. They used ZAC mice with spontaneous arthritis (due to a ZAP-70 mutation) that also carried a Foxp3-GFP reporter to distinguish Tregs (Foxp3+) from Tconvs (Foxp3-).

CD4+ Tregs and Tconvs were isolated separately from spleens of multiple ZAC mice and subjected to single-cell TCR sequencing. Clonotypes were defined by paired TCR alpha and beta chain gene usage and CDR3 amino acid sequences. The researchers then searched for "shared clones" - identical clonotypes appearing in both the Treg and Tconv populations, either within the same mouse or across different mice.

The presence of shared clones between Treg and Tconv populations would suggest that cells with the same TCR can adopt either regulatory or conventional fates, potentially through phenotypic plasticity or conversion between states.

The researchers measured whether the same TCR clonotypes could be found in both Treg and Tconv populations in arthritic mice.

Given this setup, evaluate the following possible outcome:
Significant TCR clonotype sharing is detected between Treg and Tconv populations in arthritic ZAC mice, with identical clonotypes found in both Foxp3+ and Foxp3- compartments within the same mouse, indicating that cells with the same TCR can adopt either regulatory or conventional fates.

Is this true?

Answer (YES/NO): NO